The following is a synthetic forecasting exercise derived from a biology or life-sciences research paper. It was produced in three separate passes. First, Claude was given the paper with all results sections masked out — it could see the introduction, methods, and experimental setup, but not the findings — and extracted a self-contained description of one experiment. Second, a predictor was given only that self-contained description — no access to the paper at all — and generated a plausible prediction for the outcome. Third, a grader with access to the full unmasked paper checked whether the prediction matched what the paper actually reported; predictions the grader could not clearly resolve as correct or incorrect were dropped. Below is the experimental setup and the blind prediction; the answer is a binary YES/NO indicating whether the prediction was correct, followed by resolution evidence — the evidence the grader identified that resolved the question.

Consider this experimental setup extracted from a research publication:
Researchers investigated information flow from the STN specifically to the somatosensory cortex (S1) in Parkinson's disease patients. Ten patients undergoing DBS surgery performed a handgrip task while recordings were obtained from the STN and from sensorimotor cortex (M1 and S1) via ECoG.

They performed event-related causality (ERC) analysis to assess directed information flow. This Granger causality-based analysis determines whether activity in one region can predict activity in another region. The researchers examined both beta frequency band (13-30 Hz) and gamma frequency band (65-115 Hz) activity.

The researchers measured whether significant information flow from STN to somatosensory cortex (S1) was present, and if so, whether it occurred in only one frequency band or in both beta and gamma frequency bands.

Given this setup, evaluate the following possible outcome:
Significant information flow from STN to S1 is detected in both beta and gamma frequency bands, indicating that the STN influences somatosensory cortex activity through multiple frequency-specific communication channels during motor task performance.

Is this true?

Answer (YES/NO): YES